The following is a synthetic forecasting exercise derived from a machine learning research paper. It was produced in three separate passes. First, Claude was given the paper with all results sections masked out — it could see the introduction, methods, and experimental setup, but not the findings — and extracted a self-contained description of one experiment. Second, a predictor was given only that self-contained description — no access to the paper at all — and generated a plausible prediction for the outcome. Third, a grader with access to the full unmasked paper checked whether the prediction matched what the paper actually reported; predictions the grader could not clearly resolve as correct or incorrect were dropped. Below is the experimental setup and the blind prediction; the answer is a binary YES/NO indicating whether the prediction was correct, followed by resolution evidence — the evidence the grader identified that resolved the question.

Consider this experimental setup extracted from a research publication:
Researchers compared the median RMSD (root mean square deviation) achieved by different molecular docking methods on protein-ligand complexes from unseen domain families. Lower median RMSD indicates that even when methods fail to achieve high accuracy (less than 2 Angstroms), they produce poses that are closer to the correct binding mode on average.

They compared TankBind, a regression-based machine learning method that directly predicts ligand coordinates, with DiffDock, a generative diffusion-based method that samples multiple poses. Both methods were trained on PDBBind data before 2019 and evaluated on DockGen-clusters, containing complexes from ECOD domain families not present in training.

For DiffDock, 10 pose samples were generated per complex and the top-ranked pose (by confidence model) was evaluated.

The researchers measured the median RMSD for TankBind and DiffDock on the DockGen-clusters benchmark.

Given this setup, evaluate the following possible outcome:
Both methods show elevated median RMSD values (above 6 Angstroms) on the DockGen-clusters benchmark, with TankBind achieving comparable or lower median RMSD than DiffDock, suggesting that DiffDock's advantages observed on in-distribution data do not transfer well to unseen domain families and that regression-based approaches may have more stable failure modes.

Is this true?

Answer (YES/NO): NO